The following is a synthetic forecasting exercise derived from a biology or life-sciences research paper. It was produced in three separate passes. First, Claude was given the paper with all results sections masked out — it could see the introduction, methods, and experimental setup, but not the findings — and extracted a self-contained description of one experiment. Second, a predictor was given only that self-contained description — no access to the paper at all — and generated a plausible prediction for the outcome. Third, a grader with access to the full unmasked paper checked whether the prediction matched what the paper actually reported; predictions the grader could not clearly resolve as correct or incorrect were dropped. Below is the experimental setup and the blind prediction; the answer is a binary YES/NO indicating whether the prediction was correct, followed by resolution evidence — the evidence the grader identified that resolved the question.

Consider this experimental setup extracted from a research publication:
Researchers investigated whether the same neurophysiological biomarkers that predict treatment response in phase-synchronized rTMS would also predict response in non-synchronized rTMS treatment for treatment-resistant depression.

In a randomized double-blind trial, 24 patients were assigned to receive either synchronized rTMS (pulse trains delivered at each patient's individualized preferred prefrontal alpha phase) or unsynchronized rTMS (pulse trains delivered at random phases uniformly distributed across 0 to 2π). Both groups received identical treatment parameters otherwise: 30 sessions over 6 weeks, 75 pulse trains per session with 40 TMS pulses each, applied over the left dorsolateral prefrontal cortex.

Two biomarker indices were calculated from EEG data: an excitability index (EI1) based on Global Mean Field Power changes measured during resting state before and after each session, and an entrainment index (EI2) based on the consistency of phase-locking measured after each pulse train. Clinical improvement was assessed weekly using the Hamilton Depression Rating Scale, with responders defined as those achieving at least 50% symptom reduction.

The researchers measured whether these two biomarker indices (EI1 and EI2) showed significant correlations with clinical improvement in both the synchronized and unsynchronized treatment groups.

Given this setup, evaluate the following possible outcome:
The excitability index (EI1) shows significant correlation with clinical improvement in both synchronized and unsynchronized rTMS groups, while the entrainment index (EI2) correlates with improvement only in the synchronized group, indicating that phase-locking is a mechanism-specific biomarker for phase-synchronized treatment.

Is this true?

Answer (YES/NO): NO